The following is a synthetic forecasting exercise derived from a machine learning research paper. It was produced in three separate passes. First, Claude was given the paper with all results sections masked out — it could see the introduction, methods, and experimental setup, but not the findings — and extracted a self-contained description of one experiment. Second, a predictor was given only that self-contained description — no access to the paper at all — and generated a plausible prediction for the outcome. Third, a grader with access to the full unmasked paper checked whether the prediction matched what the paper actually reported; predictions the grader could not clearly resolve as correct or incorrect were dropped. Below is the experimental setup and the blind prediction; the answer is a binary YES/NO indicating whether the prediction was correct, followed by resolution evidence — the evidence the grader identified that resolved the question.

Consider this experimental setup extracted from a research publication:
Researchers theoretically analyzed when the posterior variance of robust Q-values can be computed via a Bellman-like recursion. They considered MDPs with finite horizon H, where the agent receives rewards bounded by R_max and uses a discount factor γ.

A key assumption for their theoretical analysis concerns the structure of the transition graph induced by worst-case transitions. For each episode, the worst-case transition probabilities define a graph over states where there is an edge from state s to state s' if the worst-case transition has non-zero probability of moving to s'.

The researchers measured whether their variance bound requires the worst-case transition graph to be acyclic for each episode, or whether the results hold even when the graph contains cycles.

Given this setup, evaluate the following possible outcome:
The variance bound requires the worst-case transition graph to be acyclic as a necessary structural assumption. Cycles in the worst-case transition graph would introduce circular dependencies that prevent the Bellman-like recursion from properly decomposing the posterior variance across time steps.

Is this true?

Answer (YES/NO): YES